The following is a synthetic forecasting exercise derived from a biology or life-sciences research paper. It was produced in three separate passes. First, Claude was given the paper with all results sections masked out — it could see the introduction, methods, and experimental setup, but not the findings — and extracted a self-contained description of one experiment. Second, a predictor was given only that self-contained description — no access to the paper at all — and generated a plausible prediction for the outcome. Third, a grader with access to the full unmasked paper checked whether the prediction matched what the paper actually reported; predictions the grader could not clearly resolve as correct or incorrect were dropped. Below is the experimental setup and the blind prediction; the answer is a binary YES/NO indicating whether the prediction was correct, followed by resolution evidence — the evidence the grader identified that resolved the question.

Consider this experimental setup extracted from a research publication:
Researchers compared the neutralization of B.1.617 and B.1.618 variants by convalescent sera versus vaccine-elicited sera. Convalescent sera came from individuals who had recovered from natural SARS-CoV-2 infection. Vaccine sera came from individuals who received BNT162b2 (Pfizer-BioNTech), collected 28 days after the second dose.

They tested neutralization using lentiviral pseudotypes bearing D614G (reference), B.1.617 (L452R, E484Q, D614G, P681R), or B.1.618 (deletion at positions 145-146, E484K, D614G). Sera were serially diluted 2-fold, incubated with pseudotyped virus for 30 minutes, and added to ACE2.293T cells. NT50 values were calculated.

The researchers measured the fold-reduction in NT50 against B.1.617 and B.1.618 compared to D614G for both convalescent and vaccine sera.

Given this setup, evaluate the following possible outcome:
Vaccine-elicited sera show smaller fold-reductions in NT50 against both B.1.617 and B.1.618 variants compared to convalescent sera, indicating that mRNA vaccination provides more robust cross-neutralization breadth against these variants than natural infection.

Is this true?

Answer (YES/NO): NO